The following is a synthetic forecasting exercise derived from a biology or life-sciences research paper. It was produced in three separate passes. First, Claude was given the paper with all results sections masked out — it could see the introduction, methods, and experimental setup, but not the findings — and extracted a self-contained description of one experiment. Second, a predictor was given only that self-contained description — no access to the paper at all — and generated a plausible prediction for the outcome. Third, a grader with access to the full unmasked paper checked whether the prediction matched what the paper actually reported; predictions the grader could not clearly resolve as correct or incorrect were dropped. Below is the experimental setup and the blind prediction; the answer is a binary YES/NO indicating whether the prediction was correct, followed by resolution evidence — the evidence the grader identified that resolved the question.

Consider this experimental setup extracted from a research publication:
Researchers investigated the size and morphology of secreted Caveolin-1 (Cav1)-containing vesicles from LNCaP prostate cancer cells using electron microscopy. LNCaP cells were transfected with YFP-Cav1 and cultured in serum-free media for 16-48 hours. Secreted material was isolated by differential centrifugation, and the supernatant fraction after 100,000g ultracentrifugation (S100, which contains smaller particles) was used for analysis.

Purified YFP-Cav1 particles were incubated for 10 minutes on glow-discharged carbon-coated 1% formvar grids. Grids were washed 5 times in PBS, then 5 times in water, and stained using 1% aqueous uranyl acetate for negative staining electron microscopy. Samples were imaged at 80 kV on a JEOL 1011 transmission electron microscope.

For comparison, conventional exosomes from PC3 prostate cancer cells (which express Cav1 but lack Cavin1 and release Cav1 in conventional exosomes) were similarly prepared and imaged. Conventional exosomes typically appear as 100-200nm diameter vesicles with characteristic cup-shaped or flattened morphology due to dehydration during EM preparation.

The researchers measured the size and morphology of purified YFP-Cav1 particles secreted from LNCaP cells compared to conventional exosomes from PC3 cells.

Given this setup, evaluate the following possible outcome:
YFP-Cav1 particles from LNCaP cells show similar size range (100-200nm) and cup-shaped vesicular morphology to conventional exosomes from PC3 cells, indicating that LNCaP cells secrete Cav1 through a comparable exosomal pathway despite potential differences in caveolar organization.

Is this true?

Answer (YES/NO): NO